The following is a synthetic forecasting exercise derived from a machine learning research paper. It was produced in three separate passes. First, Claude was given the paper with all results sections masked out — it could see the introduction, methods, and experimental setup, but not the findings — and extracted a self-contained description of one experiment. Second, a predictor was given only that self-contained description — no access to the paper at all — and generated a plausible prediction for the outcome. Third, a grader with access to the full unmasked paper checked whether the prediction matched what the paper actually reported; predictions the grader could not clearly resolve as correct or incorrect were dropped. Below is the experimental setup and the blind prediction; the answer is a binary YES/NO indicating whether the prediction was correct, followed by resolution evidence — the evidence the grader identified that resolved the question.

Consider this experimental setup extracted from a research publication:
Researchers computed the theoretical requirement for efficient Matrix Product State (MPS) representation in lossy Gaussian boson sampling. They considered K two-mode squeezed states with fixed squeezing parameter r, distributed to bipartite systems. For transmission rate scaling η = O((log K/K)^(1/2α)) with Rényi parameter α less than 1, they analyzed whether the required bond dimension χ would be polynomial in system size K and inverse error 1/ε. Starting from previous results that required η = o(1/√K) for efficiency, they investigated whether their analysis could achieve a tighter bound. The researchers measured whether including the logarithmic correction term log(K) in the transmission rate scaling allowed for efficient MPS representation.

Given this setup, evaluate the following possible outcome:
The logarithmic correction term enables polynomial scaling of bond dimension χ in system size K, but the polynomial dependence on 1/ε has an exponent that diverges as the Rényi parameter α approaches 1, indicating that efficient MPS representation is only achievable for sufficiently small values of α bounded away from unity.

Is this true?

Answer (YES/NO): NO